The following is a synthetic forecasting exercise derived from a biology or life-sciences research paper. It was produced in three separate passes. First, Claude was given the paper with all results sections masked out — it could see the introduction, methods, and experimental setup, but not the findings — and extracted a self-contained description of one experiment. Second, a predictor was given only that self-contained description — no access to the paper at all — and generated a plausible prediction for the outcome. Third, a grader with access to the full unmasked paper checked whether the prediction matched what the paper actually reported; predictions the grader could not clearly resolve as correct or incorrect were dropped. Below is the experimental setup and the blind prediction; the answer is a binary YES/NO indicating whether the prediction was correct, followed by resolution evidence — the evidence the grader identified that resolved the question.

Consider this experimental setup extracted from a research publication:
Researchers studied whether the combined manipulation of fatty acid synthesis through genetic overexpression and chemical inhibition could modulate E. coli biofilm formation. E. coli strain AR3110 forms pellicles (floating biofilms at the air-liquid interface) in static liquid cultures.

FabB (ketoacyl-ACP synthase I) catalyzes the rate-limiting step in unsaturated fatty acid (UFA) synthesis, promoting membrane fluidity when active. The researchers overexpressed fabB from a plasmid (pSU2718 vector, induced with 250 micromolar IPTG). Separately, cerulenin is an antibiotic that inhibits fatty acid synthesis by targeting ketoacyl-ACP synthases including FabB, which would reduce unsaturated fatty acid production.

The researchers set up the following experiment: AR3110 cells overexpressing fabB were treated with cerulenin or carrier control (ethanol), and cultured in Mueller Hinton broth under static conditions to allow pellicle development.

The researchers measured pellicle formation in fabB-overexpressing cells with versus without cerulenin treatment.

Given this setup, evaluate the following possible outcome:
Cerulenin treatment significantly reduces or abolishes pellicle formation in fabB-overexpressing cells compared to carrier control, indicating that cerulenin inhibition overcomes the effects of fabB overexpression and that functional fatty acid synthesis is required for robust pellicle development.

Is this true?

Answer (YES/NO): NO